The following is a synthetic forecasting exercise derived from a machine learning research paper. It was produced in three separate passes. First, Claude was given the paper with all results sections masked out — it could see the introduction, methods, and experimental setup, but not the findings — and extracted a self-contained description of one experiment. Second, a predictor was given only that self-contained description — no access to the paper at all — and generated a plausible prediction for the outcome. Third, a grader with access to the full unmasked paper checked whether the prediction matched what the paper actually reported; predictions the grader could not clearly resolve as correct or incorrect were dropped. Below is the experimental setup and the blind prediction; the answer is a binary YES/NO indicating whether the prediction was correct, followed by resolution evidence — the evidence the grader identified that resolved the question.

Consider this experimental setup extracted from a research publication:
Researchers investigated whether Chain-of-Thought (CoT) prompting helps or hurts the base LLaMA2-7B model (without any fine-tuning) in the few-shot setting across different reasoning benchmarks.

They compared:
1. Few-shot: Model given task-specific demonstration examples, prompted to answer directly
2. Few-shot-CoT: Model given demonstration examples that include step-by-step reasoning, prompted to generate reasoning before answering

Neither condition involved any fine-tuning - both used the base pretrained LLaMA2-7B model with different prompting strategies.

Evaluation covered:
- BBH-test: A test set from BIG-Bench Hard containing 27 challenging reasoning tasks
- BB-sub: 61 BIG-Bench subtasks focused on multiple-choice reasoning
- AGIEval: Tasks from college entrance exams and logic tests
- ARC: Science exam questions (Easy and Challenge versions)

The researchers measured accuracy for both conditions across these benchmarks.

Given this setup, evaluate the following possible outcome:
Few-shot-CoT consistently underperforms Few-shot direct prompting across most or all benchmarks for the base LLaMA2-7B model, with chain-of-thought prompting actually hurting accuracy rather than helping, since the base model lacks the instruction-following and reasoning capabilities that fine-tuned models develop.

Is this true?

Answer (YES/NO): YES